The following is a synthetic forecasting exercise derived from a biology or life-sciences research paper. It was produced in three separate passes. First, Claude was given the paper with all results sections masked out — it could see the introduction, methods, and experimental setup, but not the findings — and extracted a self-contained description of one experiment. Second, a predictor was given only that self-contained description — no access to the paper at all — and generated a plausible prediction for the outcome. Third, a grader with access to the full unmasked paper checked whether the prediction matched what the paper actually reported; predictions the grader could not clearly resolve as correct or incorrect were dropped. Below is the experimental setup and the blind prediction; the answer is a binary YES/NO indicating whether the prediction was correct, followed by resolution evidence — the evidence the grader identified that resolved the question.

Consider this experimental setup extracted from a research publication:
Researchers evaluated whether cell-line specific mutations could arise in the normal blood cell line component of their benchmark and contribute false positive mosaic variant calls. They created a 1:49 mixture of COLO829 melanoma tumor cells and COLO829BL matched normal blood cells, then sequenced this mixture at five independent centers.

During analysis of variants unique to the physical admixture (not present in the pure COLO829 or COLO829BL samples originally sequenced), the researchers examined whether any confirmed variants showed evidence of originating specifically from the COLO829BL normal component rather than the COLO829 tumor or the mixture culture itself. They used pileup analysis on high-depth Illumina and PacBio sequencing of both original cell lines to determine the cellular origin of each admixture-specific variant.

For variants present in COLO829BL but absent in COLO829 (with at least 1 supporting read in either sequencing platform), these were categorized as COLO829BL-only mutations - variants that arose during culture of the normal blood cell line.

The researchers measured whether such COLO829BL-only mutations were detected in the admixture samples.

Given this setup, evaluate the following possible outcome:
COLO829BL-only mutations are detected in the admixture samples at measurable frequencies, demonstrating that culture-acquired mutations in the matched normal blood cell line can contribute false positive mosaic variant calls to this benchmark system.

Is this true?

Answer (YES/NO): YES